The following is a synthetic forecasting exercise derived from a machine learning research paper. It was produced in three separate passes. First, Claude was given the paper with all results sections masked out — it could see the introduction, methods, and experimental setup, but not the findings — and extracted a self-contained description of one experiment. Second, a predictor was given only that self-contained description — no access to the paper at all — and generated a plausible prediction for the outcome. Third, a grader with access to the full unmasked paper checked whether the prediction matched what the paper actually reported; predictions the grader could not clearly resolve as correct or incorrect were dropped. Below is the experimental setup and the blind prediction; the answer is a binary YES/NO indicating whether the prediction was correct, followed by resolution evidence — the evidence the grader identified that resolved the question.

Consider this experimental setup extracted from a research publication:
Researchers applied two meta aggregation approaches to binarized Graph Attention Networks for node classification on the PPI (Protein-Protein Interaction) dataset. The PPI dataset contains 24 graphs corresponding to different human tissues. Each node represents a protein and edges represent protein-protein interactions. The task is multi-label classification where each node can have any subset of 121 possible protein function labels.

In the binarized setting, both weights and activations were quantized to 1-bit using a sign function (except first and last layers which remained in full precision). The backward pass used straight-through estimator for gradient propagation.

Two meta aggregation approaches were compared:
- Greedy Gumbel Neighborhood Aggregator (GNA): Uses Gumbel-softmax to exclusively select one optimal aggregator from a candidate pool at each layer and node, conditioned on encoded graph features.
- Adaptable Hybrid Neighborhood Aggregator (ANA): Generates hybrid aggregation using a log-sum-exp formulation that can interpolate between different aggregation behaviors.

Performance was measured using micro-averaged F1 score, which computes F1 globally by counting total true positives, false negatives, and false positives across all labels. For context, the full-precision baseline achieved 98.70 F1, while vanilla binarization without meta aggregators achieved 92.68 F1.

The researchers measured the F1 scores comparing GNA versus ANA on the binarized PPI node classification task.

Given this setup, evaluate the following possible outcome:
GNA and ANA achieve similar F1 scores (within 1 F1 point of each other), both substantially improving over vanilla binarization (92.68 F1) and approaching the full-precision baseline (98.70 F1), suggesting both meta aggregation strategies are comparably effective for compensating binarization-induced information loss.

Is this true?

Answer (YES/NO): YES